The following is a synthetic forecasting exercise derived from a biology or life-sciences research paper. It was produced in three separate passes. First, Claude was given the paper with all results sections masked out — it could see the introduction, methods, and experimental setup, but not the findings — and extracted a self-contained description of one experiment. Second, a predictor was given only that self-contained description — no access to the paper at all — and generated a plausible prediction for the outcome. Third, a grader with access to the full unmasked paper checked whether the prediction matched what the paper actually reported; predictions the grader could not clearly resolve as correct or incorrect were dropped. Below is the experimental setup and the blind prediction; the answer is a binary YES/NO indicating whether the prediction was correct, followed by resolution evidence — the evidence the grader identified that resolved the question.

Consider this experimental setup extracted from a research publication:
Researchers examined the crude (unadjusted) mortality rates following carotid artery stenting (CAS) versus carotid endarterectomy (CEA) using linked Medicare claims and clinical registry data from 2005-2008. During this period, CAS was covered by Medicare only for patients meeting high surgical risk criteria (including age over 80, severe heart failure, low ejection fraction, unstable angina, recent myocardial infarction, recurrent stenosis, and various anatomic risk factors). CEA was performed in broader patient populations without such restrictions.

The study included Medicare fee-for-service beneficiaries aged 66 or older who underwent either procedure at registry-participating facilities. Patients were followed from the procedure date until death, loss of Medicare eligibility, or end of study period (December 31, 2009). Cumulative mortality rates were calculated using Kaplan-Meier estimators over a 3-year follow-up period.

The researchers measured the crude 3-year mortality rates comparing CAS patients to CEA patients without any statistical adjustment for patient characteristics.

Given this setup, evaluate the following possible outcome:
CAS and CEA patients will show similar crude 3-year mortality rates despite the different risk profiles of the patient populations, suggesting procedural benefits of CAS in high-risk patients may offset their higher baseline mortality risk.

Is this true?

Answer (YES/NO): NO